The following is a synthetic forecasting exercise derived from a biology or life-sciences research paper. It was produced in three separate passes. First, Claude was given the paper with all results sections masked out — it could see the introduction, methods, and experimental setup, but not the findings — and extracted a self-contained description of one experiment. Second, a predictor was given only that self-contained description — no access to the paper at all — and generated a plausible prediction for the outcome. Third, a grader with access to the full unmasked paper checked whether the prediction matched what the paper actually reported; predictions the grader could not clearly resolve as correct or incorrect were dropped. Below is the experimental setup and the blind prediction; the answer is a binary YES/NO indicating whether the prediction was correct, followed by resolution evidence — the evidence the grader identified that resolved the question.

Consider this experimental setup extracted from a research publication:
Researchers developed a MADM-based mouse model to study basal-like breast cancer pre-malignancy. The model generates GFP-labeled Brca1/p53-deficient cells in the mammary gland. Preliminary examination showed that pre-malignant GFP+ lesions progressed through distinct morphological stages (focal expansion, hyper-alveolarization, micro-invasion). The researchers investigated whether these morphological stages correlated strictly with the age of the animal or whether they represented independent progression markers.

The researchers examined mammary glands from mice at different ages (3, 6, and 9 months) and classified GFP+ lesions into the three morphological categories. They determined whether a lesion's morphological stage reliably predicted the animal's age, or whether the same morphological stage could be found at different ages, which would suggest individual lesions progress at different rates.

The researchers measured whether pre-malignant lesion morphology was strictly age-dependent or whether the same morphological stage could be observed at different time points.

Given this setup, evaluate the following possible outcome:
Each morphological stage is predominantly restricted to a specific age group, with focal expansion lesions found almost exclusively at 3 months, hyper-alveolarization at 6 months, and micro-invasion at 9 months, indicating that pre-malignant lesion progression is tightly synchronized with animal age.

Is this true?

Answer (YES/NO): NO